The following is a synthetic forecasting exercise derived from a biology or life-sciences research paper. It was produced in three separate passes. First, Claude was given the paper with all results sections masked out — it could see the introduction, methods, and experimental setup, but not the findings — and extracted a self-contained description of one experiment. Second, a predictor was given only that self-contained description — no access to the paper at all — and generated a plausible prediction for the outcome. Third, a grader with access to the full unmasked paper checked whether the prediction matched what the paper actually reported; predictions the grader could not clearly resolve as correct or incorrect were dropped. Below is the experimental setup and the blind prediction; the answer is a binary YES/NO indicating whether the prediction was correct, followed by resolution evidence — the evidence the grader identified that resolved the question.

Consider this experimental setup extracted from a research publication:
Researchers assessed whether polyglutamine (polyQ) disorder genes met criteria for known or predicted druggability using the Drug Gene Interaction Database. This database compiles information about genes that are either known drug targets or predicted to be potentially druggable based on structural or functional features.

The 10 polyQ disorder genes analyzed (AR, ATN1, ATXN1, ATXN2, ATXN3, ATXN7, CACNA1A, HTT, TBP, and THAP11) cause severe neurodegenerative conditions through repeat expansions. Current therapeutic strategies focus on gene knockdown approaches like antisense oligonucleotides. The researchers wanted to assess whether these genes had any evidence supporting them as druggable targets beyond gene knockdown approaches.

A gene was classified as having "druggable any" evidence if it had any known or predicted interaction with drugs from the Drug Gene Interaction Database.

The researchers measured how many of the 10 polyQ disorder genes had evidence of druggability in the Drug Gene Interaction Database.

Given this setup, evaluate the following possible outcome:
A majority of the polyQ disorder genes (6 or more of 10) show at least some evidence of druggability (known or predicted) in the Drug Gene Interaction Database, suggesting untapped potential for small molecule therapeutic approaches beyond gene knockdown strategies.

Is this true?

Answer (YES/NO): NO